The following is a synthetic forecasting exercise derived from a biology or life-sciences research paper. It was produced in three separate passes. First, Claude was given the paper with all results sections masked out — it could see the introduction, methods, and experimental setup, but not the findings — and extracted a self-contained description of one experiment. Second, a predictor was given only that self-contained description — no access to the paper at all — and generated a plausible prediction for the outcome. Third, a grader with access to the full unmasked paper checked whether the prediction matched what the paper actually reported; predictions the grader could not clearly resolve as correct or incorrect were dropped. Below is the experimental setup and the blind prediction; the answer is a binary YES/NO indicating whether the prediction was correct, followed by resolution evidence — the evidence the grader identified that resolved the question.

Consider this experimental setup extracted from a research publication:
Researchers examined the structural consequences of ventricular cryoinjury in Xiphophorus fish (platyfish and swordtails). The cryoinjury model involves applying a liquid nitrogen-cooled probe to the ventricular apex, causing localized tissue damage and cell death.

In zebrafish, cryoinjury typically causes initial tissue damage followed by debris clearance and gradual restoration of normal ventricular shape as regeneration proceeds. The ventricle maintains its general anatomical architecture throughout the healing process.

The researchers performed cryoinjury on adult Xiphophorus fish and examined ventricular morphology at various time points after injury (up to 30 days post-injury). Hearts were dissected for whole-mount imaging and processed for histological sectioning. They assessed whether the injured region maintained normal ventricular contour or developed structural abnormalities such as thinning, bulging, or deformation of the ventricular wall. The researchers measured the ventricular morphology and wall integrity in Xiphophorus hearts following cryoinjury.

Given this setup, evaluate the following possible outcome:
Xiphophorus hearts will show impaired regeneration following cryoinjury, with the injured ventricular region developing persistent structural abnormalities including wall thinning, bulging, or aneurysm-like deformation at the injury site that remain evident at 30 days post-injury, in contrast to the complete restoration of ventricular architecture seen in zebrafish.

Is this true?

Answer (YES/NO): NO